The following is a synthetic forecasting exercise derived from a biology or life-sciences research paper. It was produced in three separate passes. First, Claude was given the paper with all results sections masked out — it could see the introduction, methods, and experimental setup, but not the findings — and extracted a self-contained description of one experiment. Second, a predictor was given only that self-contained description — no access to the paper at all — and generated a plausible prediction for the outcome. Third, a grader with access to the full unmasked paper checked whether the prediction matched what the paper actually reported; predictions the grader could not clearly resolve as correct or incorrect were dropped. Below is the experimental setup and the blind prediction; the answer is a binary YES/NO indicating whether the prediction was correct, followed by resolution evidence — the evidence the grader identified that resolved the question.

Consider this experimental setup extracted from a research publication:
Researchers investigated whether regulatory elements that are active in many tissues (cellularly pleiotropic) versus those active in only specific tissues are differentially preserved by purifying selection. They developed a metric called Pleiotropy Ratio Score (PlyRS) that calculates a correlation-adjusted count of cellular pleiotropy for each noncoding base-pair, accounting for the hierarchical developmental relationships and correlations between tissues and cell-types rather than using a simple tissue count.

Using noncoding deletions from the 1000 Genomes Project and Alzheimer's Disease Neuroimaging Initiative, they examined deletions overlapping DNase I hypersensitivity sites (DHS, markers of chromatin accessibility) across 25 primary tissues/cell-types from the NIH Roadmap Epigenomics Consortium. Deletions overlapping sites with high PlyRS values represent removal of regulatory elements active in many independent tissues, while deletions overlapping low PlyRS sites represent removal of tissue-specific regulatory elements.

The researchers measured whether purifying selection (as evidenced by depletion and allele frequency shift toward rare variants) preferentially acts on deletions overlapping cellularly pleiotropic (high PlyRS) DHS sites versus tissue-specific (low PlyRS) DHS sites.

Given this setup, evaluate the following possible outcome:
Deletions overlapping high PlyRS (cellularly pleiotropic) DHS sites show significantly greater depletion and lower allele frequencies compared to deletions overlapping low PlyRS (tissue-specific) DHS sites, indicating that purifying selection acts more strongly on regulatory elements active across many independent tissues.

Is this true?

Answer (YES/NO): NO